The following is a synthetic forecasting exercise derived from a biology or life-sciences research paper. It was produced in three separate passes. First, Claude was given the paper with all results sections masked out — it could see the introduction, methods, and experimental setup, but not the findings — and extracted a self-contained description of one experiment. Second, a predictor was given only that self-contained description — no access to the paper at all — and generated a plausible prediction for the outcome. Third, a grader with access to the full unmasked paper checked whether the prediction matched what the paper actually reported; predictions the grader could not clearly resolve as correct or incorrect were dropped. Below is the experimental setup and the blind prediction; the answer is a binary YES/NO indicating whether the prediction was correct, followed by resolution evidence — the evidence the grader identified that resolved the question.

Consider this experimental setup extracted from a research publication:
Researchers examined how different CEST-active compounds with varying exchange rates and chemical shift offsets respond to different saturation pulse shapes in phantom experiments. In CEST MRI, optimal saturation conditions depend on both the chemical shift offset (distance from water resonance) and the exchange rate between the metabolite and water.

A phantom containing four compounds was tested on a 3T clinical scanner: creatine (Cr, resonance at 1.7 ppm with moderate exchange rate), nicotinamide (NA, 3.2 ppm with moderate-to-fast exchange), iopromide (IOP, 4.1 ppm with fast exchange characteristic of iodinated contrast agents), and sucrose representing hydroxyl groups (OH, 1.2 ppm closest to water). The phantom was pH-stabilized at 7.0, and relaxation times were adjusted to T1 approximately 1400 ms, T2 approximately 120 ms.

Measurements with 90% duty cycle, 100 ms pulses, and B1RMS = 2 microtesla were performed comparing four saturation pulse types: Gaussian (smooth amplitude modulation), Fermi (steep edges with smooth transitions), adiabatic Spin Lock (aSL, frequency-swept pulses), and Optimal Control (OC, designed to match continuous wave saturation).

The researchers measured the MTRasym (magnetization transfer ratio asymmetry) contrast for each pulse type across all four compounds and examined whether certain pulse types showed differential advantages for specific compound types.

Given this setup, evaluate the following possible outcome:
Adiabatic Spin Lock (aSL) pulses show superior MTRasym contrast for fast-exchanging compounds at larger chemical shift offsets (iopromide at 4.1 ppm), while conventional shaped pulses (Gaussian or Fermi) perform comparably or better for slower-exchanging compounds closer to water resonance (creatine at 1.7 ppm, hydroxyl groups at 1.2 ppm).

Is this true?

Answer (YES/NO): NO